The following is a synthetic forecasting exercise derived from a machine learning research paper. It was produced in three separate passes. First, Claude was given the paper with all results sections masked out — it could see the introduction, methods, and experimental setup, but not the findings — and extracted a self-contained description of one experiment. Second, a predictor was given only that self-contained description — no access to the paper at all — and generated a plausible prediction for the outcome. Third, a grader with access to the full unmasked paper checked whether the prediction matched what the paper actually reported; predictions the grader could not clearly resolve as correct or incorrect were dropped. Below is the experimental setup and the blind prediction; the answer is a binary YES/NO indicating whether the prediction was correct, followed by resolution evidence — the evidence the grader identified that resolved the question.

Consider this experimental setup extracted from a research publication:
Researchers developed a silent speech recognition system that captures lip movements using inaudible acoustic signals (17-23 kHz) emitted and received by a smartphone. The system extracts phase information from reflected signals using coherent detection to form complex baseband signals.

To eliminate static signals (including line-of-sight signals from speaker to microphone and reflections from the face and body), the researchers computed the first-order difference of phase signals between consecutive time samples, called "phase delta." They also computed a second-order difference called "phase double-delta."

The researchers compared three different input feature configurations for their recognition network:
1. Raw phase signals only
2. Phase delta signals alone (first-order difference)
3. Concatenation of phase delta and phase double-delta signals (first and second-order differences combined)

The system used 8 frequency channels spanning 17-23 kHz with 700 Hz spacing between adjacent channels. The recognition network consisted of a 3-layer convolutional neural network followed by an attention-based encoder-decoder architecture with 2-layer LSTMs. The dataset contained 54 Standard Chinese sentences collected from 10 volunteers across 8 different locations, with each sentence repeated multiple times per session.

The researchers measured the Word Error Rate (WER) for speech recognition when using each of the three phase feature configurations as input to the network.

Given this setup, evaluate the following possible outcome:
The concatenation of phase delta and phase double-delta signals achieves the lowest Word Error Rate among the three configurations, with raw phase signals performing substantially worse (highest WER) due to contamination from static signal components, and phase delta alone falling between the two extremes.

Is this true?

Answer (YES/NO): YES